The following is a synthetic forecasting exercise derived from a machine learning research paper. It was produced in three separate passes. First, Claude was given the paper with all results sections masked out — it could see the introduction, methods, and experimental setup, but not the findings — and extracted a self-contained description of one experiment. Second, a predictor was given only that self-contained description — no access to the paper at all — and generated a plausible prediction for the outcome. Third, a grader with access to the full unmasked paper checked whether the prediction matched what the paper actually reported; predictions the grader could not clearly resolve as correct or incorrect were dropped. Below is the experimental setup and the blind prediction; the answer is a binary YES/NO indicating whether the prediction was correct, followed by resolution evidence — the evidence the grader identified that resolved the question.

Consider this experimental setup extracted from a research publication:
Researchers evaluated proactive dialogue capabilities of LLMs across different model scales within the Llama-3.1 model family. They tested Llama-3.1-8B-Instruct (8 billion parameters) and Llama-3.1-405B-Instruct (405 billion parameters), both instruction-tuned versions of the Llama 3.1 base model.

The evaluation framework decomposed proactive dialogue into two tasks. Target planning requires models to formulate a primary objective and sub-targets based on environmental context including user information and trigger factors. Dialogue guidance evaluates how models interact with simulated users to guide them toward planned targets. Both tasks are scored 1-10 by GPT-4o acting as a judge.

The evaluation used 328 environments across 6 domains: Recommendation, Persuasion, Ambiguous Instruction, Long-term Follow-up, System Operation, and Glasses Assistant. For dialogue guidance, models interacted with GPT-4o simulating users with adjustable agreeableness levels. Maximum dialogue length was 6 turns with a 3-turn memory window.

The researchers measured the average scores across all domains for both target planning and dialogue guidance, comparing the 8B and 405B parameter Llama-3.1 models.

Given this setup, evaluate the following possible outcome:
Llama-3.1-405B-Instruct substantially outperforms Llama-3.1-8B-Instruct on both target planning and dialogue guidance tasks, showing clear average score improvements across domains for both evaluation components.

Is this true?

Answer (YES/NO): NO